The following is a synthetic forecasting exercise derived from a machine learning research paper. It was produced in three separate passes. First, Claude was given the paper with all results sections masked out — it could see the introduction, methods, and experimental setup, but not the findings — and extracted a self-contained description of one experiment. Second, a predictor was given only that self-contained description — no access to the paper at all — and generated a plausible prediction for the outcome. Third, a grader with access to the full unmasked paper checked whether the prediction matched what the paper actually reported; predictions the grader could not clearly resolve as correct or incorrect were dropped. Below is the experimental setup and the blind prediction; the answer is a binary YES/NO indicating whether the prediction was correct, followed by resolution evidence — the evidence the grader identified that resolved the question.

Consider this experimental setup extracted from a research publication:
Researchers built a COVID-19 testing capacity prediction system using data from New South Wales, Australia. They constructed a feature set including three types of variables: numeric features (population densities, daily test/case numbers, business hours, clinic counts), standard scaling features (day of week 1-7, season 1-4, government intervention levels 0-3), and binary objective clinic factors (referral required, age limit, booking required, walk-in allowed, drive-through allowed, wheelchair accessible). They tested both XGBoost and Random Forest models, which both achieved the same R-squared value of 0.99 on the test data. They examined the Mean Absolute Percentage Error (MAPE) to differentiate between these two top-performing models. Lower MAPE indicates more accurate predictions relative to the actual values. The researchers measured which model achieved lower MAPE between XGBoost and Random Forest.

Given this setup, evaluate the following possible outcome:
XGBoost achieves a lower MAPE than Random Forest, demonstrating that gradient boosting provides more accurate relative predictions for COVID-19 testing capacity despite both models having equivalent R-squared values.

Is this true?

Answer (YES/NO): YES